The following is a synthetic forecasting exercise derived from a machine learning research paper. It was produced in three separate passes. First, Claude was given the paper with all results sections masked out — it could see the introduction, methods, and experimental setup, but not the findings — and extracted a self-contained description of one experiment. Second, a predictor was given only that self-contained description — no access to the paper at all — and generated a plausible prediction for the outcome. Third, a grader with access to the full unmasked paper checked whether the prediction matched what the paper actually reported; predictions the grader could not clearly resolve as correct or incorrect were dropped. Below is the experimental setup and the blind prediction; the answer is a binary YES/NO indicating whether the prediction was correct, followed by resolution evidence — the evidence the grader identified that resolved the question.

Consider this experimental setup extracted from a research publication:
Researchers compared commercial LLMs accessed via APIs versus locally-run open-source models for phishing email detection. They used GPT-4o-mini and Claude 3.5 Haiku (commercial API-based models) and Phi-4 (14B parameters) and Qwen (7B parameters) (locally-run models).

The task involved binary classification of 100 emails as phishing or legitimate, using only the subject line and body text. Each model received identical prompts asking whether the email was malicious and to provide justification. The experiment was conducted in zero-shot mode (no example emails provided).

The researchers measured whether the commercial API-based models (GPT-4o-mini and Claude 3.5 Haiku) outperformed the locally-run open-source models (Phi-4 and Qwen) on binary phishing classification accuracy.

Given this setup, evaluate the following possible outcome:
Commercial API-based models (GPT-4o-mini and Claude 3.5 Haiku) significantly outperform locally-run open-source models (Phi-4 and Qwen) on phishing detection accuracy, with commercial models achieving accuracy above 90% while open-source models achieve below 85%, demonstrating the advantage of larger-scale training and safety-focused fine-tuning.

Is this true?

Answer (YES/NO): NO